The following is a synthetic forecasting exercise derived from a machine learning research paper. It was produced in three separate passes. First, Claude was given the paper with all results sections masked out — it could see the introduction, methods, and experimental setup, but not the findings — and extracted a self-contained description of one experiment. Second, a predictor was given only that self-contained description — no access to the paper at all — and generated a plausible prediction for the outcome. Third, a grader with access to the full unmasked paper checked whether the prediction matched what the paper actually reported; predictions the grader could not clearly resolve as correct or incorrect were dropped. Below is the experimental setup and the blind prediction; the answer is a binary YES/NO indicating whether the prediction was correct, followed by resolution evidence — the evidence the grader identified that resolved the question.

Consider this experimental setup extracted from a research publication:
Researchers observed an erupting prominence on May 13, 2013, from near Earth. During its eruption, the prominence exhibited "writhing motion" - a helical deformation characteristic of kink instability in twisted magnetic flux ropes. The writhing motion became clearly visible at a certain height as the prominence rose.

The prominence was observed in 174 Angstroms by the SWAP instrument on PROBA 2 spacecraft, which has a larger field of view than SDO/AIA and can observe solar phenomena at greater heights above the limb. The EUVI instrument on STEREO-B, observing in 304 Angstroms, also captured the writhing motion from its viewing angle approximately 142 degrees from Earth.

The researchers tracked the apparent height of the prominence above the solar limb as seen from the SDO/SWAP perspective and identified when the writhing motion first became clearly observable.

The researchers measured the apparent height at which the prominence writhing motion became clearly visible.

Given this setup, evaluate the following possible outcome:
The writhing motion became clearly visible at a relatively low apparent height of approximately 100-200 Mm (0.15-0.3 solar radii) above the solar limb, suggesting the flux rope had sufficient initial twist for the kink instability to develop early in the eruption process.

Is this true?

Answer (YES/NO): NO